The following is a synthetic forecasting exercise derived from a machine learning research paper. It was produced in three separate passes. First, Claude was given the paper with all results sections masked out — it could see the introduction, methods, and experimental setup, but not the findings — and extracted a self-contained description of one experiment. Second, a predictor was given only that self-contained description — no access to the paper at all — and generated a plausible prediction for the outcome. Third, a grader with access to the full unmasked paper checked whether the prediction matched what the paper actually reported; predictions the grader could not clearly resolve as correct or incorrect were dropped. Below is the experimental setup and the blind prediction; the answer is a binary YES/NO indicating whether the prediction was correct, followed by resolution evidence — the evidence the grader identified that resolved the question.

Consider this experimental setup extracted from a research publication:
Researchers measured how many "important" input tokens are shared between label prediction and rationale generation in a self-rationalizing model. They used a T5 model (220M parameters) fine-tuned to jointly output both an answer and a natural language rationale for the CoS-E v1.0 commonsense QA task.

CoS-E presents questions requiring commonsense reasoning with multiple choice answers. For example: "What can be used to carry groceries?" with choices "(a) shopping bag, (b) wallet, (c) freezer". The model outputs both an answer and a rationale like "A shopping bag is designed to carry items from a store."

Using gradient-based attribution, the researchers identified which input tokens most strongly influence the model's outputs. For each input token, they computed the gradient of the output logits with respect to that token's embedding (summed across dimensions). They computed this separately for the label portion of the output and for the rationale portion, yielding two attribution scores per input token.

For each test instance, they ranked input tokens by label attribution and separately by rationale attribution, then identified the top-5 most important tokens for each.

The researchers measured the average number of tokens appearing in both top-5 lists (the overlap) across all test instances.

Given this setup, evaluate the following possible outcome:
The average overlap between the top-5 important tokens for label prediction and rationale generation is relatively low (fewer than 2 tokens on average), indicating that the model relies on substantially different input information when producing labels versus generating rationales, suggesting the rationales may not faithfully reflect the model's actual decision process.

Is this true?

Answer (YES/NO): YES